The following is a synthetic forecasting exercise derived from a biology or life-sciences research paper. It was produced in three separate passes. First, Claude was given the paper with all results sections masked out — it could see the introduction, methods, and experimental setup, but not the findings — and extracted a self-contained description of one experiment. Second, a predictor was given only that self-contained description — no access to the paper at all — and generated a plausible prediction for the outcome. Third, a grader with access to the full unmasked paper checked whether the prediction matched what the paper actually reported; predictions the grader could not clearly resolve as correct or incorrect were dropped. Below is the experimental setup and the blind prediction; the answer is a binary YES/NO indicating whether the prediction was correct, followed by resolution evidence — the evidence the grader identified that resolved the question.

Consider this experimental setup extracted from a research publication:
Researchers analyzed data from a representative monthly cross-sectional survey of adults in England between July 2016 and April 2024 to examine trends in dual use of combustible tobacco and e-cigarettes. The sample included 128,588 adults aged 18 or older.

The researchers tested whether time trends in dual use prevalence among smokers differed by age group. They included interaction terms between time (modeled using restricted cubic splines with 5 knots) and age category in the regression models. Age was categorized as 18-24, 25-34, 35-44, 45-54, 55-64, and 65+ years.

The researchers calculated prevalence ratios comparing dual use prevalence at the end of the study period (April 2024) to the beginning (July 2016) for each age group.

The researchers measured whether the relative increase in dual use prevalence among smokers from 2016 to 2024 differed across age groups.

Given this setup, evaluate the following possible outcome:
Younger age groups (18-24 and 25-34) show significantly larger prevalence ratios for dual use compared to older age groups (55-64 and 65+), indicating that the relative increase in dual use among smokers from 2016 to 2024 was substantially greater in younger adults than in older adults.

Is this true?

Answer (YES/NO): YES